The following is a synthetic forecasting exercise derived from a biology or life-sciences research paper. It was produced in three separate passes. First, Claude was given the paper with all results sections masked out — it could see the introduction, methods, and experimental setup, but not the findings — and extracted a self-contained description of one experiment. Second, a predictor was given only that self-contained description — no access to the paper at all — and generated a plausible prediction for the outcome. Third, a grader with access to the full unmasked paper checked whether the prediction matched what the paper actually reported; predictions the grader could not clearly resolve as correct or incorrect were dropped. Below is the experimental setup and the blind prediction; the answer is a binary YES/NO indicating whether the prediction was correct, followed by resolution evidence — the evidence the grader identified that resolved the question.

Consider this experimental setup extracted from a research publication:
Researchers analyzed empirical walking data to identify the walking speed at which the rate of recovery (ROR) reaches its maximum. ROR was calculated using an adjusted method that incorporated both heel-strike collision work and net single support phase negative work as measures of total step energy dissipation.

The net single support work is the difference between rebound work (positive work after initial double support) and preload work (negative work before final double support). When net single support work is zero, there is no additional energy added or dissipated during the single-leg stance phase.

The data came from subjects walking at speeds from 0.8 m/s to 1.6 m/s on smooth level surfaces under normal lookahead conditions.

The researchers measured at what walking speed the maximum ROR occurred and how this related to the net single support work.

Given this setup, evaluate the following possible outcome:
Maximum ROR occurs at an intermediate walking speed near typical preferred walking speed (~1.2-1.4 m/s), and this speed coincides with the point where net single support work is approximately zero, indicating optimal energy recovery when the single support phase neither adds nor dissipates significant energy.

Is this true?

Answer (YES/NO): YES